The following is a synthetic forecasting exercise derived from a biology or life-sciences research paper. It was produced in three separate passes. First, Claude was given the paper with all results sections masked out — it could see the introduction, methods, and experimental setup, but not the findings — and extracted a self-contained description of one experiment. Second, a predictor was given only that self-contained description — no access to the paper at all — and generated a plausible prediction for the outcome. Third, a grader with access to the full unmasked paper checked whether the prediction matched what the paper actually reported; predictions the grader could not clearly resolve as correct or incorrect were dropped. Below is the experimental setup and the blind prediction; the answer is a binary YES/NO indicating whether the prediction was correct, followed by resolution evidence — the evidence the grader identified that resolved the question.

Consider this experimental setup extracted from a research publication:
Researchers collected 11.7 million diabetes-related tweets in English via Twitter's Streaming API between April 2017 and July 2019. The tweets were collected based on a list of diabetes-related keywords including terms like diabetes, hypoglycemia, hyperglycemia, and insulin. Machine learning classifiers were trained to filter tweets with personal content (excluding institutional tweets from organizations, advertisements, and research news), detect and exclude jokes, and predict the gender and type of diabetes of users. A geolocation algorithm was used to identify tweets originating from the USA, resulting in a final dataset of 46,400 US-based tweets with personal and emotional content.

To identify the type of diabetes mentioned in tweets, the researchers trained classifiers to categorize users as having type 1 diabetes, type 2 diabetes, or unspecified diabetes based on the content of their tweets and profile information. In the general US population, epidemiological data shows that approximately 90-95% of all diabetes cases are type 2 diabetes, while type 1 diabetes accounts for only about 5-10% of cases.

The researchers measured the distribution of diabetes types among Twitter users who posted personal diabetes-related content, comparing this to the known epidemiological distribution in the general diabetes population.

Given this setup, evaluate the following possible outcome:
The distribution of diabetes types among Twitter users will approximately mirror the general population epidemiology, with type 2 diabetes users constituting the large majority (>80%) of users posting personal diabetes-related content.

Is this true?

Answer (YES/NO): NO